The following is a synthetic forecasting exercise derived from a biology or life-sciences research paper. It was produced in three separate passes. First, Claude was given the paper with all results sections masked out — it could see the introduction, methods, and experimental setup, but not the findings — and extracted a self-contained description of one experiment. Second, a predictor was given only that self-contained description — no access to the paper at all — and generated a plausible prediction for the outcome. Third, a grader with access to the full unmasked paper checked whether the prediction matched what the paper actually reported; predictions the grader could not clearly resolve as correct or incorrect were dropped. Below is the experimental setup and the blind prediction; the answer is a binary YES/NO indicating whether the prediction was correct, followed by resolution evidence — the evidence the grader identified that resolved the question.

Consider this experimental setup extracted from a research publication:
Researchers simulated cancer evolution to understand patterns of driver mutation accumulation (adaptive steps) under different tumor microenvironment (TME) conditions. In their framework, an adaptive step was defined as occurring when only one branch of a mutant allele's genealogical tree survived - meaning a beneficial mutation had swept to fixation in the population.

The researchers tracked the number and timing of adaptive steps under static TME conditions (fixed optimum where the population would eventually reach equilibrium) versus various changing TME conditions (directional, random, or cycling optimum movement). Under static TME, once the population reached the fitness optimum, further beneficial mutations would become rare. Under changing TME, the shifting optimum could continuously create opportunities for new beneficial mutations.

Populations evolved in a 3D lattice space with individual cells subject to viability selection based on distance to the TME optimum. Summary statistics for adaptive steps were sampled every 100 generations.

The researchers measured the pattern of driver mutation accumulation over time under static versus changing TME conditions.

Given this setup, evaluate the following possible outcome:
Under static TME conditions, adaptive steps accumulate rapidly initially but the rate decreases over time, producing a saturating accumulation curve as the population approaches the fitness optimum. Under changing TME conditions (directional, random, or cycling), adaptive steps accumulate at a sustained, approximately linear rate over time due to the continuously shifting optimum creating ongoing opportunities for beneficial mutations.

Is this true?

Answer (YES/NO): NO